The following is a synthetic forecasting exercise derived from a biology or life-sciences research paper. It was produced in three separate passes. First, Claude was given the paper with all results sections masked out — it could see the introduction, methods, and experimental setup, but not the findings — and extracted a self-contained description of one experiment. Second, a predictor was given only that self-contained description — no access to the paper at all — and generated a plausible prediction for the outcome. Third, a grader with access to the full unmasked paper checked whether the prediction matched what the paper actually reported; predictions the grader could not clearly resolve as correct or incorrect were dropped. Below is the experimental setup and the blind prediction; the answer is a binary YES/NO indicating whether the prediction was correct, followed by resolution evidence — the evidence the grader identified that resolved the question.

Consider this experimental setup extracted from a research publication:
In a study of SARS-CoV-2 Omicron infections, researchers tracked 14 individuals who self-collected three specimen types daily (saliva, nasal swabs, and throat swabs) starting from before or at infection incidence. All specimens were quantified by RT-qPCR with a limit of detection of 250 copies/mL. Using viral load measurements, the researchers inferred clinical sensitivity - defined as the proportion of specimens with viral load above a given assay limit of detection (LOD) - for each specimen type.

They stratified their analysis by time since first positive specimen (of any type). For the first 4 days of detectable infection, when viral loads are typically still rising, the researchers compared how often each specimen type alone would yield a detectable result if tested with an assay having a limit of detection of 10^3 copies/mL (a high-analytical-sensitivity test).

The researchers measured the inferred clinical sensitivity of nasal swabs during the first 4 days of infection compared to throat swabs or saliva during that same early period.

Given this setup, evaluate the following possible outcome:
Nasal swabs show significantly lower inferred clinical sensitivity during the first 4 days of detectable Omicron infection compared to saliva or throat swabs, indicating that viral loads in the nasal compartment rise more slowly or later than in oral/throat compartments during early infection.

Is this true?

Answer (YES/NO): YES